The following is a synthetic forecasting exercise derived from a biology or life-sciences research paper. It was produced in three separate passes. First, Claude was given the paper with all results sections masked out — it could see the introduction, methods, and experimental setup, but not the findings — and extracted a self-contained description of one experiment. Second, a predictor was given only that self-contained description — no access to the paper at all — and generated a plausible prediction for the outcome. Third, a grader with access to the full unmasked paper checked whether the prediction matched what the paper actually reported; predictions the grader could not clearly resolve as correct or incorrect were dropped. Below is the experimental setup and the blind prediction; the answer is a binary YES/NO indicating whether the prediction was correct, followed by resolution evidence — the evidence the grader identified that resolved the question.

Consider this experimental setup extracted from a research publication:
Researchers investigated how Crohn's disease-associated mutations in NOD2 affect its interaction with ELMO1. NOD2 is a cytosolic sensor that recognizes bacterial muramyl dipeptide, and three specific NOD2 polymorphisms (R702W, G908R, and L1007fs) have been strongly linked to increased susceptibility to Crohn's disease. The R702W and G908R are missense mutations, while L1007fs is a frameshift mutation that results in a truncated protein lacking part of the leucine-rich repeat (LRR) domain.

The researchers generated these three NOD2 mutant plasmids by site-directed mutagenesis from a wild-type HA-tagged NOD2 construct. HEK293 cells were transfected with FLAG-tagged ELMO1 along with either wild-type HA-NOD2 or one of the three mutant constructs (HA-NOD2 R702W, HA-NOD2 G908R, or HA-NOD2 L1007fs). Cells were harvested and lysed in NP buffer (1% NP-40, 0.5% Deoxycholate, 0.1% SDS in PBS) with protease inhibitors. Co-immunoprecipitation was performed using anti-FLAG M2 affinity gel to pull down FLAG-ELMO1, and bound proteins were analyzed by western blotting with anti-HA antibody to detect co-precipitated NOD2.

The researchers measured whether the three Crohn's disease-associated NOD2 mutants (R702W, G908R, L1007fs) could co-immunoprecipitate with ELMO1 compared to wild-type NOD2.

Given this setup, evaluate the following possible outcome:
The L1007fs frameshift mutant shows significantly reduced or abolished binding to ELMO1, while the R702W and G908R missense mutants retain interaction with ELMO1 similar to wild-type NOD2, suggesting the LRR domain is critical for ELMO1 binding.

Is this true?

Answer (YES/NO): NO